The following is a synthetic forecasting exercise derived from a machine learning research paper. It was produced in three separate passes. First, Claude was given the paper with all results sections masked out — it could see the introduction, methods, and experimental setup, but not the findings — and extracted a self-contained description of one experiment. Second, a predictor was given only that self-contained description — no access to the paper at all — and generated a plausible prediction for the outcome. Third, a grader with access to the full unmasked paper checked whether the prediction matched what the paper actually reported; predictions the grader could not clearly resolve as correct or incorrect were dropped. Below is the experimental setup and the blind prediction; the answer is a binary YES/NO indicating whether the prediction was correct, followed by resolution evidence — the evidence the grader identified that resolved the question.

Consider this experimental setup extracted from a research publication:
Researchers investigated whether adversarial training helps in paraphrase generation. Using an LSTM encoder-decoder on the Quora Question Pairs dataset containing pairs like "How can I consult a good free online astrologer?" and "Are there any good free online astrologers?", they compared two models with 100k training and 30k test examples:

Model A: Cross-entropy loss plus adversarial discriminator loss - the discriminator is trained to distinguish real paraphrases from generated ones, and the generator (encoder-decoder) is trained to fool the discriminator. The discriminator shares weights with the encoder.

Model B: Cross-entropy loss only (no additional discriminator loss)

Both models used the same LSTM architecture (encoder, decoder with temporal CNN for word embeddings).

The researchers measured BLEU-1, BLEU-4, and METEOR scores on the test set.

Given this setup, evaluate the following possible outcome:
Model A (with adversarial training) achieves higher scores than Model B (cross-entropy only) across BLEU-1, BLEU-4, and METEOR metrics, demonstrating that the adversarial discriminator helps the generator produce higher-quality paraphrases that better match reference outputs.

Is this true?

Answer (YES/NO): NO